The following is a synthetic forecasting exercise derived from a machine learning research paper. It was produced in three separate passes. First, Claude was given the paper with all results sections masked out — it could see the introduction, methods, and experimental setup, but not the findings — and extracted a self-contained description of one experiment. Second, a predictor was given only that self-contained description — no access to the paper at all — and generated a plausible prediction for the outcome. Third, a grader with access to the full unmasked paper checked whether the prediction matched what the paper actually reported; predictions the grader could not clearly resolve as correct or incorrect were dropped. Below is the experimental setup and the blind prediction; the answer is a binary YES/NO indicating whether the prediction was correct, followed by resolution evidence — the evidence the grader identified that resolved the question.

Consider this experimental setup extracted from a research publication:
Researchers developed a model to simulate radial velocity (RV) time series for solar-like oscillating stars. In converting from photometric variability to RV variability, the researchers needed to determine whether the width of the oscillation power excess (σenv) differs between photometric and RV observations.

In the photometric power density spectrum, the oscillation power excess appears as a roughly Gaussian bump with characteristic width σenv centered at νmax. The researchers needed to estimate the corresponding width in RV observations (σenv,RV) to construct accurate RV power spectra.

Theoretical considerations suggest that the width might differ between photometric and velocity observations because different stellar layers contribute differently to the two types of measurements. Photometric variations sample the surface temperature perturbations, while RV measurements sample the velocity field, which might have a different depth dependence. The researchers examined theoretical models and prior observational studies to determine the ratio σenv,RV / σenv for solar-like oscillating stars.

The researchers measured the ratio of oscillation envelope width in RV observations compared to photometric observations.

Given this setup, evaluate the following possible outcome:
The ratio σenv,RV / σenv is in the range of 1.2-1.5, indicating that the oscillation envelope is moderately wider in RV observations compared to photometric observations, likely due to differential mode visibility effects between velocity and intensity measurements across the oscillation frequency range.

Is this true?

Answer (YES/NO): NO